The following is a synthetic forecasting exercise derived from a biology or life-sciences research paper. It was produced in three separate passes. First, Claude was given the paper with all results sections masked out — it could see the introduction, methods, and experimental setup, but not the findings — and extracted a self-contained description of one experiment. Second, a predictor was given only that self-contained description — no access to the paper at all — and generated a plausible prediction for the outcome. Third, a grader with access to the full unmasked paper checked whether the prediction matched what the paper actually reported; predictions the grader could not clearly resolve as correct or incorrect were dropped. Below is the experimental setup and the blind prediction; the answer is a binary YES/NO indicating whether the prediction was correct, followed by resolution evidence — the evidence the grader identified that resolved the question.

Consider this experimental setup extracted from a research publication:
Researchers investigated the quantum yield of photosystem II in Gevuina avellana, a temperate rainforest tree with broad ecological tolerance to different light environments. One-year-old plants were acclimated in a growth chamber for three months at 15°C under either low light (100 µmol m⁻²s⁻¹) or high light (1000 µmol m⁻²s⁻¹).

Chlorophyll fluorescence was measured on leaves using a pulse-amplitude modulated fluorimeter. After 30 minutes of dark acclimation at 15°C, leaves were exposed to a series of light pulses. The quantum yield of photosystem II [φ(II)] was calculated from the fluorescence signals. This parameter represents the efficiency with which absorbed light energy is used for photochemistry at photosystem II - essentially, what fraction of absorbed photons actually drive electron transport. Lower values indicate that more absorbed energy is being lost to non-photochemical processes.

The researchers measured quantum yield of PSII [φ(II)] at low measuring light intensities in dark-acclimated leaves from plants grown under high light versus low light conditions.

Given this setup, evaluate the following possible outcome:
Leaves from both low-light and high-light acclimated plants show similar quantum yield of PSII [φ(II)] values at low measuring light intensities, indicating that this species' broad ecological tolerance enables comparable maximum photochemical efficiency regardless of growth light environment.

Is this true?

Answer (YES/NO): NO